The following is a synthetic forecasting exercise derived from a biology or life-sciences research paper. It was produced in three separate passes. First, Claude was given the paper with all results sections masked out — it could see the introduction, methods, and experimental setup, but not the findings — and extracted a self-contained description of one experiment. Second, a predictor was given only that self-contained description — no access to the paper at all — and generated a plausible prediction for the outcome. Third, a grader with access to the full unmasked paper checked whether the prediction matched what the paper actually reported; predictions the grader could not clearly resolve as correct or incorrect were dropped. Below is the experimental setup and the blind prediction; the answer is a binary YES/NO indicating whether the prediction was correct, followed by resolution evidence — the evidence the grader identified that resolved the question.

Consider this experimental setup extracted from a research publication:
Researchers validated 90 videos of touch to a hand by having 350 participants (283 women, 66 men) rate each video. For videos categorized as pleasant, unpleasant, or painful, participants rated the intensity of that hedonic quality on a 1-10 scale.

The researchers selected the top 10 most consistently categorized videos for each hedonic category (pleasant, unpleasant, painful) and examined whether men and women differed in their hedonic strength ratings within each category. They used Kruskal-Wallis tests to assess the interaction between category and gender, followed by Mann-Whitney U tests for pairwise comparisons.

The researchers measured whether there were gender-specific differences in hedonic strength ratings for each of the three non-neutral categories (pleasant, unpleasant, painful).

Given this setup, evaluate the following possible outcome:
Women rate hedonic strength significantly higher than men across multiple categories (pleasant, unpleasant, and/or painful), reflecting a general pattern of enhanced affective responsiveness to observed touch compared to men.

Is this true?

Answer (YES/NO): NO